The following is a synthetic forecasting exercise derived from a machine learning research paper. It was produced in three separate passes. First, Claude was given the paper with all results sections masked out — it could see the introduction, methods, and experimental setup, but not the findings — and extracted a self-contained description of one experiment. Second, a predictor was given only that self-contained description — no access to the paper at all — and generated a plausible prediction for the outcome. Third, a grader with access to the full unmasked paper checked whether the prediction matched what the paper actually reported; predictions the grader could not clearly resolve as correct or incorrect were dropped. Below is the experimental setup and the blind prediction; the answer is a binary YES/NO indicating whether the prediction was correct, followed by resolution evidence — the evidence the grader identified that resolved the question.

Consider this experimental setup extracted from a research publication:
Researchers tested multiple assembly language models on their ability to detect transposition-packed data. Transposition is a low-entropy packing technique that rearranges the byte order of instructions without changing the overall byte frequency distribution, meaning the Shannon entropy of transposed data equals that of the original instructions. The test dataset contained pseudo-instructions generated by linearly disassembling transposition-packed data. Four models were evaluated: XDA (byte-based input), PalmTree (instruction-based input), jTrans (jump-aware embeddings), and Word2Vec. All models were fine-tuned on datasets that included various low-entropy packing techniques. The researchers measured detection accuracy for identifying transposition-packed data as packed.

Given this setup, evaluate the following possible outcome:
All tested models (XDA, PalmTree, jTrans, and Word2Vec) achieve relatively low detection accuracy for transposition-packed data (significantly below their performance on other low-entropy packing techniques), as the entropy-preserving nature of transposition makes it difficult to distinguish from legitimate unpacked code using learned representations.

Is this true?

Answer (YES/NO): NO